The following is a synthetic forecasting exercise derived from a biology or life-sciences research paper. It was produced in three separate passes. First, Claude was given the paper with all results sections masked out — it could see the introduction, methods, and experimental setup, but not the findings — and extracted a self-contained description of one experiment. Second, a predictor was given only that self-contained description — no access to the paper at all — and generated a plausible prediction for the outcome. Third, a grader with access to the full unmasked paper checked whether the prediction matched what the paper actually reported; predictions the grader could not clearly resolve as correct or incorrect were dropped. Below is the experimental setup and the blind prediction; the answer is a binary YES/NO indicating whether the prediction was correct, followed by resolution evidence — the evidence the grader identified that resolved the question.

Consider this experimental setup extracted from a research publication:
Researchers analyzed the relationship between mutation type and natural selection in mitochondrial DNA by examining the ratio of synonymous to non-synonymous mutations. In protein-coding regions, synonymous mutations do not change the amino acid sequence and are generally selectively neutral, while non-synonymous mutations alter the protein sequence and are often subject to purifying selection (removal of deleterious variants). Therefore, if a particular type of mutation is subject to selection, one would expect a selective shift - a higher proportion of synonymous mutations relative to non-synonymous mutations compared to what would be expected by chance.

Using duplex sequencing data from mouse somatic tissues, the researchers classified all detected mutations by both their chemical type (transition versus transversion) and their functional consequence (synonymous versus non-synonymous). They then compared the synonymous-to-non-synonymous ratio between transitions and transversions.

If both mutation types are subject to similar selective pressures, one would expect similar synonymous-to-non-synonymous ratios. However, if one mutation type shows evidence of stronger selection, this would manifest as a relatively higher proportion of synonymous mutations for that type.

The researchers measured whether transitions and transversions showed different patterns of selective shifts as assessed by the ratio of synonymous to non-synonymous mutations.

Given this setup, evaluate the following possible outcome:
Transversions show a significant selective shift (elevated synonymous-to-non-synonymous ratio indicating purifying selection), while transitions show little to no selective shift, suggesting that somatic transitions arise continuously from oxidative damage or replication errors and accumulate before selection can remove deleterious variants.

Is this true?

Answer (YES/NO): NO